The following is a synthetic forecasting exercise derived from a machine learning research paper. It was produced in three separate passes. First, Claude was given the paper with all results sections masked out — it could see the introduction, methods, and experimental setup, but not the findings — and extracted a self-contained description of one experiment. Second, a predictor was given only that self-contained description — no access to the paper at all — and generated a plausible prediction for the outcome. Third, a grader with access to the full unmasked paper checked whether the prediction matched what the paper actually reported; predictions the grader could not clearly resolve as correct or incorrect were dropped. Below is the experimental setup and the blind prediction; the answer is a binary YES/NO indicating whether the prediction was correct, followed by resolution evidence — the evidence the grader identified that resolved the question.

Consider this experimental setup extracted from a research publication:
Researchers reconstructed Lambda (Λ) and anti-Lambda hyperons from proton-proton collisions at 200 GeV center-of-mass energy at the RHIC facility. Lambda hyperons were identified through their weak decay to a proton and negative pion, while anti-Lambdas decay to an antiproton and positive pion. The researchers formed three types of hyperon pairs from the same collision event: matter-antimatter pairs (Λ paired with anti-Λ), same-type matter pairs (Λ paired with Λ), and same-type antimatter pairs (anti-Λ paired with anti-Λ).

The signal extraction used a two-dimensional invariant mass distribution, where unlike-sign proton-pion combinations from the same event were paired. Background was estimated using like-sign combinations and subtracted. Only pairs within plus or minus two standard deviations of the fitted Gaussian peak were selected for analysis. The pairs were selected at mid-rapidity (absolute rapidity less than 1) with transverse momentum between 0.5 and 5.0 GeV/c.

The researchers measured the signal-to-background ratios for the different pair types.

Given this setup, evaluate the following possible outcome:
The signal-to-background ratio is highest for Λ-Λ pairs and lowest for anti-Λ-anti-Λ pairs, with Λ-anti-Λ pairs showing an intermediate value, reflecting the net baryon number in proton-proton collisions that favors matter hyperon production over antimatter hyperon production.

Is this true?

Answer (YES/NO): NO